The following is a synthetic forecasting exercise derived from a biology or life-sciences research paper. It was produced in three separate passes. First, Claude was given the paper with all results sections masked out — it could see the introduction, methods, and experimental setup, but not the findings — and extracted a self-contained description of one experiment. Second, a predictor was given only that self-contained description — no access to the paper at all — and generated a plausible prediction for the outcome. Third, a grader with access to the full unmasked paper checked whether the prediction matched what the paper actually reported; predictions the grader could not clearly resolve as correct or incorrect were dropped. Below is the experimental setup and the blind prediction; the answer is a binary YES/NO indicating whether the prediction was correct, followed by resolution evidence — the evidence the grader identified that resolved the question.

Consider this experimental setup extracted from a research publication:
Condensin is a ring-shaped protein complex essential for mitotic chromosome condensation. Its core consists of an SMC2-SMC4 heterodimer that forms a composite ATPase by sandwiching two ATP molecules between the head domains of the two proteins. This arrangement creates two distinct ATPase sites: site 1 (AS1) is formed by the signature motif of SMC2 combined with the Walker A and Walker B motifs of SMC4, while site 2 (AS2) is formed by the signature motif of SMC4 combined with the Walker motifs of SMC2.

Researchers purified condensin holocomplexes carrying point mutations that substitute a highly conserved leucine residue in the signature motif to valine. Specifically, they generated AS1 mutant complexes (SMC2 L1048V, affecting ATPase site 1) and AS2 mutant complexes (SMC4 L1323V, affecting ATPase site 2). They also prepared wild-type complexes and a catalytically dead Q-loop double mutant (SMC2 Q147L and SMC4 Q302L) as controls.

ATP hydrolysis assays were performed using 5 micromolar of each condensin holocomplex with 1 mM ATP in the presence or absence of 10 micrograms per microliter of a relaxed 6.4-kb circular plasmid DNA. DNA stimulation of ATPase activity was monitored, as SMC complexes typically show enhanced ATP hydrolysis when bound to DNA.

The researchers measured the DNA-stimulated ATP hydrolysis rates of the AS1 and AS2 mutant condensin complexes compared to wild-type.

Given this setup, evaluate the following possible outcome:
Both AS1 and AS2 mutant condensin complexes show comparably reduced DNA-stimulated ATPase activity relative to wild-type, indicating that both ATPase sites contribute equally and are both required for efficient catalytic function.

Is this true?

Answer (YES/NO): NO